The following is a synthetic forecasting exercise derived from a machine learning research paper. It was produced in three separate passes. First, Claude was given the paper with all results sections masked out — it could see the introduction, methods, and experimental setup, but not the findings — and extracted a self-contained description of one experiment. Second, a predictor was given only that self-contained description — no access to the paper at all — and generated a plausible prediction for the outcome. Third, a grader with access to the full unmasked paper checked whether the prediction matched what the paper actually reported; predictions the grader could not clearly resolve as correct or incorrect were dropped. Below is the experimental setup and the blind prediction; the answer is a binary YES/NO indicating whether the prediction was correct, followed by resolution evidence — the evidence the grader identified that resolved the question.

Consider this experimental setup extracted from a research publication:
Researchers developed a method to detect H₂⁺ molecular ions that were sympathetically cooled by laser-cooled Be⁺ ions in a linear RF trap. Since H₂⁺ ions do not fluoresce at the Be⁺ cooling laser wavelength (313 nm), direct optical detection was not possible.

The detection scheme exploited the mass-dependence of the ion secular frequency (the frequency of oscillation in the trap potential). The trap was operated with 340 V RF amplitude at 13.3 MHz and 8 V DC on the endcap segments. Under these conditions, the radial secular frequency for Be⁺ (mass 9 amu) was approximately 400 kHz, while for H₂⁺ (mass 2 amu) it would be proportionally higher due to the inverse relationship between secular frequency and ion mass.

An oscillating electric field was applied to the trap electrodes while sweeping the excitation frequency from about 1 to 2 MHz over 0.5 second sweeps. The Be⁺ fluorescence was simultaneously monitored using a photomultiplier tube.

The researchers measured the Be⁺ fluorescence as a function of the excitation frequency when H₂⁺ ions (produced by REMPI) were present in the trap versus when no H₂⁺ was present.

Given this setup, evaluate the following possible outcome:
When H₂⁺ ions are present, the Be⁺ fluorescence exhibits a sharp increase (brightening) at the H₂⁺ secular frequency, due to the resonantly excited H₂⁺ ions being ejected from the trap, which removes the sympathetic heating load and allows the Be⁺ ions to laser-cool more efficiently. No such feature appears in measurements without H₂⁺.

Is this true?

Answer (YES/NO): YES